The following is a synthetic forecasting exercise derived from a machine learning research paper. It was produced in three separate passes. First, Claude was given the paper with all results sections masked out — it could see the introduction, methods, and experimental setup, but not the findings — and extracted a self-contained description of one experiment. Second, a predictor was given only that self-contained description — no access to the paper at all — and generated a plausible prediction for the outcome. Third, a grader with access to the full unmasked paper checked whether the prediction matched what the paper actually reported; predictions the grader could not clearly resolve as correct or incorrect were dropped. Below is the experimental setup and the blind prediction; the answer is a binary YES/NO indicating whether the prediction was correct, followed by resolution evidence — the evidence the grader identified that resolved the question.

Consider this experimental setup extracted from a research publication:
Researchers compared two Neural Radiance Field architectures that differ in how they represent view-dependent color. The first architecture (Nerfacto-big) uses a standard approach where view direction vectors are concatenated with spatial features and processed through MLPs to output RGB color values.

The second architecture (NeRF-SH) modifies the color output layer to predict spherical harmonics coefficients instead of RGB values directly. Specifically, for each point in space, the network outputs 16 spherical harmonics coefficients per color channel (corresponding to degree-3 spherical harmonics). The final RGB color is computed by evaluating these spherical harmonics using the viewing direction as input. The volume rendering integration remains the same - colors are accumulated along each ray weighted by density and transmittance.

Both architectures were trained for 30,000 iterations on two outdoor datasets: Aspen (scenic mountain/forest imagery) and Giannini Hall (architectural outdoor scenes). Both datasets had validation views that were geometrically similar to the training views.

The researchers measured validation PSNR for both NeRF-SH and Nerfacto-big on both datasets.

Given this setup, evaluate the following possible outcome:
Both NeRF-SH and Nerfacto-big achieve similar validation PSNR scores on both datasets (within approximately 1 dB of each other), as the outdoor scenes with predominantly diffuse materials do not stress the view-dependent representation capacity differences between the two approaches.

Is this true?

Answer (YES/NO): YES